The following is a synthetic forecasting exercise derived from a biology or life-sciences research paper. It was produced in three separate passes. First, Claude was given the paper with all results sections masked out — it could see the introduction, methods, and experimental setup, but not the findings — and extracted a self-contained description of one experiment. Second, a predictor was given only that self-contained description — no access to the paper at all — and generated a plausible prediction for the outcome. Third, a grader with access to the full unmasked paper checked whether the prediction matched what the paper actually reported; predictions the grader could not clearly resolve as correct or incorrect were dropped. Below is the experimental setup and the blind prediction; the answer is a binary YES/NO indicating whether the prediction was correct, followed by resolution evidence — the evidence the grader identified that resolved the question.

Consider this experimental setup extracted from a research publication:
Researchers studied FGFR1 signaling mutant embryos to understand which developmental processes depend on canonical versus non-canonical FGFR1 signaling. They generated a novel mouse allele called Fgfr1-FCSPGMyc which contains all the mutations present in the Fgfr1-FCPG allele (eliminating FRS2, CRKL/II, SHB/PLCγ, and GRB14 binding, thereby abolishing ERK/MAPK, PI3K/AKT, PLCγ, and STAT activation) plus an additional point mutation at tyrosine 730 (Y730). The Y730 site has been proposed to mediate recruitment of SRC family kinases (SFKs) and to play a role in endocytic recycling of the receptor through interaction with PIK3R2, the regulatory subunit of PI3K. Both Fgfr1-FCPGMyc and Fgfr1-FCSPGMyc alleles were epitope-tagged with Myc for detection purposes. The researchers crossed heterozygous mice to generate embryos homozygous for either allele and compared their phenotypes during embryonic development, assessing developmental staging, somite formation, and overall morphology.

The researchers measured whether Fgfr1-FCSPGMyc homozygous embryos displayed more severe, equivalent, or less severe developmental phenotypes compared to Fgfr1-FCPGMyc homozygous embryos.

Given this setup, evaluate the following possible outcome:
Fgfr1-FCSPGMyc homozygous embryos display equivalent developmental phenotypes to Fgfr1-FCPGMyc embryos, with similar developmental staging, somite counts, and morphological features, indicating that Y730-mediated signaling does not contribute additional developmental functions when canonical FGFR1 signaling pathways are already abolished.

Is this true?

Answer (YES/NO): NO